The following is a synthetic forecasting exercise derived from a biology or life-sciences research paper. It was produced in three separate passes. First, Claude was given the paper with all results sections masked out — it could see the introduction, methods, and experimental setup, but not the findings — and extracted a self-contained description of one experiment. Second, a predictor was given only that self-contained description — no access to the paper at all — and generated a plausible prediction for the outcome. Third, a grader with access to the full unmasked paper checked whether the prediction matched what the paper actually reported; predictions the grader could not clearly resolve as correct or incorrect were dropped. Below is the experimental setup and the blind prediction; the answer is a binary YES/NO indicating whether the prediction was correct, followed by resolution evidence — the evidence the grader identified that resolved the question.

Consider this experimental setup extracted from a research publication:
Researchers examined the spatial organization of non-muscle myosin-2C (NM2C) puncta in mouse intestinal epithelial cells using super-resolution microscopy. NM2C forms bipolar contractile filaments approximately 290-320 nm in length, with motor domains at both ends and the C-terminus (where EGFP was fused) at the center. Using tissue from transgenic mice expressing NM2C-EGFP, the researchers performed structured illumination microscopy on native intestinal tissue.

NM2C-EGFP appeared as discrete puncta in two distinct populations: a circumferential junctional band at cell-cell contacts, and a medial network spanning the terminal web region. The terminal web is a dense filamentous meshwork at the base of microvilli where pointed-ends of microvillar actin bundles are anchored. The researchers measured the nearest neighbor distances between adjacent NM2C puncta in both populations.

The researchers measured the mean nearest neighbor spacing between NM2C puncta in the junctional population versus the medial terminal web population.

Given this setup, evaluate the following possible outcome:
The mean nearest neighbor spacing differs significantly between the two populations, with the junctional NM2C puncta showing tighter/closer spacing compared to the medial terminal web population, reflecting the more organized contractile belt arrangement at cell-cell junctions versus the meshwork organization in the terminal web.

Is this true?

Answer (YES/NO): NO